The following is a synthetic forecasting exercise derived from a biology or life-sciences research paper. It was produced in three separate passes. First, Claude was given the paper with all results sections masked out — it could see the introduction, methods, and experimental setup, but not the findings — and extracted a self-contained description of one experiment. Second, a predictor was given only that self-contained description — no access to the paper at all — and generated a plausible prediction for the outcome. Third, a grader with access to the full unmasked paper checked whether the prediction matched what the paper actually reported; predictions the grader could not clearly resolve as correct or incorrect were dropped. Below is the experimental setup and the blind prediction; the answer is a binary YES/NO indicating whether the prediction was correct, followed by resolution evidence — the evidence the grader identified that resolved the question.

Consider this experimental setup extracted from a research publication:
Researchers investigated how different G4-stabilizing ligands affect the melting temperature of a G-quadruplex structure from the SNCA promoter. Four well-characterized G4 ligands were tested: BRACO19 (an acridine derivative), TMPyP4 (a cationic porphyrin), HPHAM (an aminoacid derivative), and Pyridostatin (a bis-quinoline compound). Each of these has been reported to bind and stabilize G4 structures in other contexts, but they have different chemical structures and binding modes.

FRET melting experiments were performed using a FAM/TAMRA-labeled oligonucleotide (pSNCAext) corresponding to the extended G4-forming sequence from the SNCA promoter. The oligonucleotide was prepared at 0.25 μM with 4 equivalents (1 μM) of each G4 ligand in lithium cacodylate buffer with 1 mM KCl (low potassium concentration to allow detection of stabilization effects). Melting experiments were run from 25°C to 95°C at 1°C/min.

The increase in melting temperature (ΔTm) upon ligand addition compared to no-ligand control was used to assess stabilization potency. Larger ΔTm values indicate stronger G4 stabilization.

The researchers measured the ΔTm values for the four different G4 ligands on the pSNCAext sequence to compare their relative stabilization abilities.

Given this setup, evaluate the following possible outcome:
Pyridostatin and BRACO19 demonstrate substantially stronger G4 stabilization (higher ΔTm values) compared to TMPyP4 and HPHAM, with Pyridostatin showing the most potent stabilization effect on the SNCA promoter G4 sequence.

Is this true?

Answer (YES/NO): NO